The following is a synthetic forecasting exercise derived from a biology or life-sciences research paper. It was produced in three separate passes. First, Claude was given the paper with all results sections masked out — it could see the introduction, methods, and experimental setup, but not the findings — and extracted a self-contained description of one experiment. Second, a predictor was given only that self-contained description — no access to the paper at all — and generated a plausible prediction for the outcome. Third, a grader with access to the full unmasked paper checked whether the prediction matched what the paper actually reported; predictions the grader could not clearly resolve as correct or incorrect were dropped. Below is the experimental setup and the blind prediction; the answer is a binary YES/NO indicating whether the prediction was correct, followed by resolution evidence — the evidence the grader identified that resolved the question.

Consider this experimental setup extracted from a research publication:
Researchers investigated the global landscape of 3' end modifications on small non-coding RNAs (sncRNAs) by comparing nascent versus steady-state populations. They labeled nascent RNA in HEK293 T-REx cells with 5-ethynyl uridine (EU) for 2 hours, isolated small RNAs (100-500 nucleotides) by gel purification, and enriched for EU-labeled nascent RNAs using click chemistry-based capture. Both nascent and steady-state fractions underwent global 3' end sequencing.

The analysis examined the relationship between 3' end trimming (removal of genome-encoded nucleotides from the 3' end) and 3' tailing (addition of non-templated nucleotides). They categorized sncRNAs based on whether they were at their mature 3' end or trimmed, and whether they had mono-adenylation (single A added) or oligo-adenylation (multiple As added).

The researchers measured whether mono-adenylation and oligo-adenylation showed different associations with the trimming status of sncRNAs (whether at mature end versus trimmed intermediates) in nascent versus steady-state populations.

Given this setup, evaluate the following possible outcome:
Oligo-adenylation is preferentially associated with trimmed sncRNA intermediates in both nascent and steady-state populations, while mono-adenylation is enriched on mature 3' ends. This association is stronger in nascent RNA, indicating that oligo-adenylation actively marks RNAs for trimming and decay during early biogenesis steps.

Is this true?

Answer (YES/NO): NO